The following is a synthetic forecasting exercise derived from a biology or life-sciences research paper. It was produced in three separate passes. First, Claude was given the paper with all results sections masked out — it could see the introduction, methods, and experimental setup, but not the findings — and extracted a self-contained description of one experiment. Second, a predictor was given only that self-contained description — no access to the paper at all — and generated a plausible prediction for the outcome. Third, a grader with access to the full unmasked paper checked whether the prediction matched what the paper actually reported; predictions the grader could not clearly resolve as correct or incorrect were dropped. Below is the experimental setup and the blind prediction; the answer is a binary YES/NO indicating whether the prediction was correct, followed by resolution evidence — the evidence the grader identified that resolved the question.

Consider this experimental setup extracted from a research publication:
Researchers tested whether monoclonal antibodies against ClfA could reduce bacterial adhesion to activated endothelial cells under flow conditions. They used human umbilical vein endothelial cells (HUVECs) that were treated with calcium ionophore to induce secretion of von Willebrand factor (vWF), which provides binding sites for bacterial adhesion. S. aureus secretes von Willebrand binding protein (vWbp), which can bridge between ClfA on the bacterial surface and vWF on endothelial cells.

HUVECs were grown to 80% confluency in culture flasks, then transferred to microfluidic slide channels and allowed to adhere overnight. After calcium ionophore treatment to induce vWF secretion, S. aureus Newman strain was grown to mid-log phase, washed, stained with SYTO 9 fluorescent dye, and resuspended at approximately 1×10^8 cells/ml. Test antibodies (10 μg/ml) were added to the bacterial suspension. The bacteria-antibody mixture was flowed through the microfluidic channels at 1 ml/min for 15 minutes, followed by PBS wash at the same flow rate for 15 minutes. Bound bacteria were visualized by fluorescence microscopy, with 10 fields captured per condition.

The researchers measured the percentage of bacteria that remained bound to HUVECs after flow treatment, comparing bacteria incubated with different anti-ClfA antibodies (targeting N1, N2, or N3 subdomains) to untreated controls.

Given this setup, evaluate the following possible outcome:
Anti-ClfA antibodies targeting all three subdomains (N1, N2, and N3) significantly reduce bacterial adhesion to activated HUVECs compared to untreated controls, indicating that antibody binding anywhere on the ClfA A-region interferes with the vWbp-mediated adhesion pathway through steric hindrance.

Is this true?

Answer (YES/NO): NO